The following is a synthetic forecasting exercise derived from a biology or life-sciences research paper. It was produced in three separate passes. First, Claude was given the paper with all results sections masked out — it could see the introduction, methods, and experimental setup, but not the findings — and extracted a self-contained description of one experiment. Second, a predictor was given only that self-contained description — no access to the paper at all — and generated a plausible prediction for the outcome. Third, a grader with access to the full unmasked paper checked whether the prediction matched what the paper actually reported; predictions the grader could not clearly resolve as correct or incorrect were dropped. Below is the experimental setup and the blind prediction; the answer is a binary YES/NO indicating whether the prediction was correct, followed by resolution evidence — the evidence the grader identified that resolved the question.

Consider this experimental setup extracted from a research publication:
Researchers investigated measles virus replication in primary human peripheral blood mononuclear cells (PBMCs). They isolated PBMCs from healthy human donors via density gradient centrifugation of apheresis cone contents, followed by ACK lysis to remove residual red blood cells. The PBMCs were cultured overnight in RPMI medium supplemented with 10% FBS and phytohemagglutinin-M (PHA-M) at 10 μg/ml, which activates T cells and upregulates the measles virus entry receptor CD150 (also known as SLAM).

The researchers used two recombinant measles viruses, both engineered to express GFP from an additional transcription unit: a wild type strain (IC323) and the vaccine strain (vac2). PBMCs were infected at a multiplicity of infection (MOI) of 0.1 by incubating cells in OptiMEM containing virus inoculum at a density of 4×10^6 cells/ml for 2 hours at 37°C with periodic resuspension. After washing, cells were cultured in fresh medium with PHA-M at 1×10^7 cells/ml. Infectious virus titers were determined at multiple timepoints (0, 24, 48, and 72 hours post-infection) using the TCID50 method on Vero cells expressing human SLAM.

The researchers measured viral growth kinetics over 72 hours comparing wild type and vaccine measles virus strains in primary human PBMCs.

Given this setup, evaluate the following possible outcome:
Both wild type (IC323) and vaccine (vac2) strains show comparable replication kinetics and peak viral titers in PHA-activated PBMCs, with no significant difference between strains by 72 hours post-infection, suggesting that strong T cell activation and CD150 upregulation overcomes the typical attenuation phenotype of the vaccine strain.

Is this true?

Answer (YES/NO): NO